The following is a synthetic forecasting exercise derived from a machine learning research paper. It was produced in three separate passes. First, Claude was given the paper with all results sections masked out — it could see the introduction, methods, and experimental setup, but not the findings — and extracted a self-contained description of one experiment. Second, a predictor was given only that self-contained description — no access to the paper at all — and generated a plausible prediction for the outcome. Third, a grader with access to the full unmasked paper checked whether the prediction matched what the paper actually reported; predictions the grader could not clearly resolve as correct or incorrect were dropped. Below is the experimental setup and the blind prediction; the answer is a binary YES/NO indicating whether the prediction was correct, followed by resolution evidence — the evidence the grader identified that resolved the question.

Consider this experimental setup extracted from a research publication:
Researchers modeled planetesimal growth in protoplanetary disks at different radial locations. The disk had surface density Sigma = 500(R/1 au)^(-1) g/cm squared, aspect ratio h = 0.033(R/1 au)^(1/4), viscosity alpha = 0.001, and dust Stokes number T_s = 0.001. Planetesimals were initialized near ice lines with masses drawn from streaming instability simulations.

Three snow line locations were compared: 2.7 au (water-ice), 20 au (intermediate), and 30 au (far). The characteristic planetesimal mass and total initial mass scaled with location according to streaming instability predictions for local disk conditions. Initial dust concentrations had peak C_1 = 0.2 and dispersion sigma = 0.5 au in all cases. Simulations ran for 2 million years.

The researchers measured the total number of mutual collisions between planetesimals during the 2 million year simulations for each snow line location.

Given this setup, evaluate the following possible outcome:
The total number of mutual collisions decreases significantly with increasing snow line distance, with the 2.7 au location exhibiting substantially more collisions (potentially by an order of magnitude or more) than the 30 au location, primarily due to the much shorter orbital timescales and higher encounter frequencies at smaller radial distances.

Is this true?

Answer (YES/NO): NO